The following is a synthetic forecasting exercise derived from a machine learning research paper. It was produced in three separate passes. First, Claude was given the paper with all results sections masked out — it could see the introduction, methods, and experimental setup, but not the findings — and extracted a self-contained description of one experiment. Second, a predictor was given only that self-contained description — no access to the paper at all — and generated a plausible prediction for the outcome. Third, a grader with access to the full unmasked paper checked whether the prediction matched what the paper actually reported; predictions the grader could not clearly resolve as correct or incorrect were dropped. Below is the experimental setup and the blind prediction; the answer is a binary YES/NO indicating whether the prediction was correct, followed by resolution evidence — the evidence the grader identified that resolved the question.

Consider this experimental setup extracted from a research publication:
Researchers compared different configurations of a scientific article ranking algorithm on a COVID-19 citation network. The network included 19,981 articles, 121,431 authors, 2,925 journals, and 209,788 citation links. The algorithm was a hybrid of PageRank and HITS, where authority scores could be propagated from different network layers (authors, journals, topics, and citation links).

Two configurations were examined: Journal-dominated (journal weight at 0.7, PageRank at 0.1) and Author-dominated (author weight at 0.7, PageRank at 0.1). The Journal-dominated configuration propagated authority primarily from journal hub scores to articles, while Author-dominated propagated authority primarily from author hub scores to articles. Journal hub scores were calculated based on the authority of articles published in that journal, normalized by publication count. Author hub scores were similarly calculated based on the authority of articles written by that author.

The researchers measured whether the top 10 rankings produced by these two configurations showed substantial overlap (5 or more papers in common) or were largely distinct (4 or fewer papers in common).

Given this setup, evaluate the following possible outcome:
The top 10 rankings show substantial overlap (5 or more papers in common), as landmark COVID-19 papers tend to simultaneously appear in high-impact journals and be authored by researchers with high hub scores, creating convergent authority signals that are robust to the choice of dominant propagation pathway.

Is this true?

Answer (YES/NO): NO